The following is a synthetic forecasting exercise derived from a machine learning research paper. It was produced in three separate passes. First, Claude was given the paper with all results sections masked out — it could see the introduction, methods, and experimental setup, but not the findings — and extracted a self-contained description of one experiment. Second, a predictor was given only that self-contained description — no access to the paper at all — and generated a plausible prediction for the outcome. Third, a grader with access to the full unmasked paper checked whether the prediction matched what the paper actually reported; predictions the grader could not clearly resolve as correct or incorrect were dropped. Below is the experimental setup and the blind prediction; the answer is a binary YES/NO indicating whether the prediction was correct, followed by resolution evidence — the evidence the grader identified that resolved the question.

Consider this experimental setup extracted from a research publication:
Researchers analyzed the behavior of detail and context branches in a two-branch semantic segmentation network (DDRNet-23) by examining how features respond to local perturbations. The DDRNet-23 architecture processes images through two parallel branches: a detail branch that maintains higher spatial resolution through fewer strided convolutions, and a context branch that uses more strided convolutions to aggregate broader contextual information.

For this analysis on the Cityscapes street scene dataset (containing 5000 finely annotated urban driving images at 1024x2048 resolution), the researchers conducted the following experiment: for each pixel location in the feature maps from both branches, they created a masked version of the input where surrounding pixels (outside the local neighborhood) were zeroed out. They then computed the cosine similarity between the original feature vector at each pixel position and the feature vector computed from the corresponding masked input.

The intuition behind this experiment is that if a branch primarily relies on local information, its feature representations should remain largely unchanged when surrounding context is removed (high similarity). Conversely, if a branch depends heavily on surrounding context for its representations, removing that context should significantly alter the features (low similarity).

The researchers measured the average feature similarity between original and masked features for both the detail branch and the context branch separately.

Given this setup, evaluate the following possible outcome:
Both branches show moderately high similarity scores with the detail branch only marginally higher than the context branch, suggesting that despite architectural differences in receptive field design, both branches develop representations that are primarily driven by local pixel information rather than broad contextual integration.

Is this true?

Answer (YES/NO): NO